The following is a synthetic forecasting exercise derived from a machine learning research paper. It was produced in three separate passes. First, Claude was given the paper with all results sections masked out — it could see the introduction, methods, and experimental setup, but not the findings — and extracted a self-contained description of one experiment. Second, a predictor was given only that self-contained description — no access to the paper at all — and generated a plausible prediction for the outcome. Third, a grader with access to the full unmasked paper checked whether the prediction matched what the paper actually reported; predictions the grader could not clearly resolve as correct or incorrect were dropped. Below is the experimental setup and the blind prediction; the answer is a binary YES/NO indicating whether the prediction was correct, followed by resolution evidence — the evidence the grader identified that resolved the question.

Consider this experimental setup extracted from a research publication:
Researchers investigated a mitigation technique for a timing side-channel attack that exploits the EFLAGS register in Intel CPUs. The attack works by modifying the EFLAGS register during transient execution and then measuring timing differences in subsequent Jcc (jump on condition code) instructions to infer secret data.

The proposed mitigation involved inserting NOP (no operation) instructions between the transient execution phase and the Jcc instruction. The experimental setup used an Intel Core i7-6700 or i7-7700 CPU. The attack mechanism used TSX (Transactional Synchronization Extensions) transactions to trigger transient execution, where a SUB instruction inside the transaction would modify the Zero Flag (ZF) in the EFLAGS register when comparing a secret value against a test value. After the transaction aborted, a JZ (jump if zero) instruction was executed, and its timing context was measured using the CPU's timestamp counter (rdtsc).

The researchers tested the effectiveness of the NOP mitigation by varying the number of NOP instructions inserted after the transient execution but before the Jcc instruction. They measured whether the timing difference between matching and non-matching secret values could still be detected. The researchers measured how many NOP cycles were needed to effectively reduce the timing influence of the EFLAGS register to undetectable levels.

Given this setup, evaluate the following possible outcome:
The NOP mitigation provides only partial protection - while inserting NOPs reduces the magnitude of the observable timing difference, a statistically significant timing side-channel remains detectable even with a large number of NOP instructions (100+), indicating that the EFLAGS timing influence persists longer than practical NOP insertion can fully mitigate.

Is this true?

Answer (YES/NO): NO